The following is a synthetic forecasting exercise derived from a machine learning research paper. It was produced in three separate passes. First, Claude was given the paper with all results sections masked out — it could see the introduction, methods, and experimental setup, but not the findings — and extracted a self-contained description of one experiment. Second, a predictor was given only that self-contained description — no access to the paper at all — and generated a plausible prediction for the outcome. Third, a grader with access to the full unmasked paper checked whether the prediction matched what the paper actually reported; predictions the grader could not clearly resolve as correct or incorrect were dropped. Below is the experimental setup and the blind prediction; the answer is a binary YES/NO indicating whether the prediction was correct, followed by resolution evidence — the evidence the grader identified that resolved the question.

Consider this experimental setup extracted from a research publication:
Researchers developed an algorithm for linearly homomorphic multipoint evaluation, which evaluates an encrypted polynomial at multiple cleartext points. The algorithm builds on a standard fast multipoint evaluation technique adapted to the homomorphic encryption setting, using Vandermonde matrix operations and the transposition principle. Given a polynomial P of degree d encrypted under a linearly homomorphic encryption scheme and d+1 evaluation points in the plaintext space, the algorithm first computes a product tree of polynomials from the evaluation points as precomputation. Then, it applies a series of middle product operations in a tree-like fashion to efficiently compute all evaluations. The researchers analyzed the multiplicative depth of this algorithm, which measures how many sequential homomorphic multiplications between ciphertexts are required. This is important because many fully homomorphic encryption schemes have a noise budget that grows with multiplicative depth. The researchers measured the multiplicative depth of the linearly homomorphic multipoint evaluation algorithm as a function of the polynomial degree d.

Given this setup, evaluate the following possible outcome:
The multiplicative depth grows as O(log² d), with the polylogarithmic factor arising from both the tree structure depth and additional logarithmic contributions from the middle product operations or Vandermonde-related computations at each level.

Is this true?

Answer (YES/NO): NO